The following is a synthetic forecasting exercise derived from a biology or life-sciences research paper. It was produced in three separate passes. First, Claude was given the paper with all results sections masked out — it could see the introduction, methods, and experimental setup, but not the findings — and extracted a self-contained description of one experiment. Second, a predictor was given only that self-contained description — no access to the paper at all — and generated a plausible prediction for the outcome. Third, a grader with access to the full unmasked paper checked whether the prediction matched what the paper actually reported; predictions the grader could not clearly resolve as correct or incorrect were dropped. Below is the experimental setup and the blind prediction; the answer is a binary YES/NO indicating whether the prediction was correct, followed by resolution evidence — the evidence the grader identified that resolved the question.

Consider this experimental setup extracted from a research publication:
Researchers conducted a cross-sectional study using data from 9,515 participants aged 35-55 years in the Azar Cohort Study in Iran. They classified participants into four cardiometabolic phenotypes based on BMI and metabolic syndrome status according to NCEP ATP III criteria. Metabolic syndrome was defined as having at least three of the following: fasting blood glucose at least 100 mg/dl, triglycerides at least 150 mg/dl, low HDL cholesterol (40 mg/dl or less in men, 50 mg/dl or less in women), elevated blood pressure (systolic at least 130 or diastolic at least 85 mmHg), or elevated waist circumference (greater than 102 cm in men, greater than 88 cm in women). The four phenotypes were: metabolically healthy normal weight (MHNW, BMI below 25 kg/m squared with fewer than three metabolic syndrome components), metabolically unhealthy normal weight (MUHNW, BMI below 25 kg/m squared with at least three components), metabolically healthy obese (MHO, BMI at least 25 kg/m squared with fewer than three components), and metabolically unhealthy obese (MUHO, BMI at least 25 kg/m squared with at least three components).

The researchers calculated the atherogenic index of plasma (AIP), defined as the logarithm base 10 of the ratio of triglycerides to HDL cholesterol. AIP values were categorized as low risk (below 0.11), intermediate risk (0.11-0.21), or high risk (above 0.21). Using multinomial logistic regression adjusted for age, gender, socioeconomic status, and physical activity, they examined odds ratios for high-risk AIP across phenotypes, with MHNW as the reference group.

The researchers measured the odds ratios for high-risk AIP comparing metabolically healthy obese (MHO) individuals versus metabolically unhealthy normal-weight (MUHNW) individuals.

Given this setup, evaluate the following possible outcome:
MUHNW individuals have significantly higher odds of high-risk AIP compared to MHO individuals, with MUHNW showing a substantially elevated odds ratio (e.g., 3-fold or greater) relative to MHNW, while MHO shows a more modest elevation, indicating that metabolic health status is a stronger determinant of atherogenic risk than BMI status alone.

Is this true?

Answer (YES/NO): YES